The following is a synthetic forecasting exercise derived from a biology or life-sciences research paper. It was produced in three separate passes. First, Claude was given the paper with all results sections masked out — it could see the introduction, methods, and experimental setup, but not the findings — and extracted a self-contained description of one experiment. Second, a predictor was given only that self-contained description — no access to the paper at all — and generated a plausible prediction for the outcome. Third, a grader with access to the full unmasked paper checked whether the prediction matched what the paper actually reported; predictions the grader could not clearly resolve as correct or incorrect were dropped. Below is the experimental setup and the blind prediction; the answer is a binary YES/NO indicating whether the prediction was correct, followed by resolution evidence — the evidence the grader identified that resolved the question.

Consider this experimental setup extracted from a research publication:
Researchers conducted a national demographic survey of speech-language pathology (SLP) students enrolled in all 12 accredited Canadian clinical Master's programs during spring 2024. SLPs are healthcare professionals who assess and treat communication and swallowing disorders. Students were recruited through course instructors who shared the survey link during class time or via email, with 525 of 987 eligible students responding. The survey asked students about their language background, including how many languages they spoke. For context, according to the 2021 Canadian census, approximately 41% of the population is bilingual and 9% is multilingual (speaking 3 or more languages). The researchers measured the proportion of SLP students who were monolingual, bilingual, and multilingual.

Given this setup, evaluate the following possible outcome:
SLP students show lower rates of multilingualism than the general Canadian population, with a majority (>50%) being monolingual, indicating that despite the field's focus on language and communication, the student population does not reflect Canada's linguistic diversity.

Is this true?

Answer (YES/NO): NO